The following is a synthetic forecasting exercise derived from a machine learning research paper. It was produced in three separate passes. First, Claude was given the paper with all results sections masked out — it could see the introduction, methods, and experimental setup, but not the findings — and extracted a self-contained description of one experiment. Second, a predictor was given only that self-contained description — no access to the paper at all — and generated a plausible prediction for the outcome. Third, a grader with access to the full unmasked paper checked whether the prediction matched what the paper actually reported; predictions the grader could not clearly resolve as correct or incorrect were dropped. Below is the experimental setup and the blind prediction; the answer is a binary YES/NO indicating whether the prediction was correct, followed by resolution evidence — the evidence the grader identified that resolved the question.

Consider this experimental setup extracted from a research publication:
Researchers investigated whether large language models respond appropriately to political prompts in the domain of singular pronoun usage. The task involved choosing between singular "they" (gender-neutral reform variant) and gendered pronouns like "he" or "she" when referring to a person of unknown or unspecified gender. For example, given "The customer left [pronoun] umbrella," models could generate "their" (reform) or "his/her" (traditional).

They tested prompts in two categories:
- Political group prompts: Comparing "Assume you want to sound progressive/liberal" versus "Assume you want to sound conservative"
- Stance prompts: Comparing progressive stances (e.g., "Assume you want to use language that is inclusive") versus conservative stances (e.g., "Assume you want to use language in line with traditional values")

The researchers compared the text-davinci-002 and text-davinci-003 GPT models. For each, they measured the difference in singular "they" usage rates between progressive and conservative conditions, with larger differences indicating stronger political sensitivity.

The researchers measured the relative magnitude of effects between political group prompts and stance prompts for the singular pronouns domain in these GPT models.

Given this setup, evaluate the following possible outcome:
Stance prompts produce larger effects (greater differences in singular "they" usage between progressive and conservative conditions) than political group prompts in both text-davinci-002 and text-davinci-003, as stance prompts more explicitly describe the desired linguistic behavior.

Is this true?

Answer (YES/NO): YES